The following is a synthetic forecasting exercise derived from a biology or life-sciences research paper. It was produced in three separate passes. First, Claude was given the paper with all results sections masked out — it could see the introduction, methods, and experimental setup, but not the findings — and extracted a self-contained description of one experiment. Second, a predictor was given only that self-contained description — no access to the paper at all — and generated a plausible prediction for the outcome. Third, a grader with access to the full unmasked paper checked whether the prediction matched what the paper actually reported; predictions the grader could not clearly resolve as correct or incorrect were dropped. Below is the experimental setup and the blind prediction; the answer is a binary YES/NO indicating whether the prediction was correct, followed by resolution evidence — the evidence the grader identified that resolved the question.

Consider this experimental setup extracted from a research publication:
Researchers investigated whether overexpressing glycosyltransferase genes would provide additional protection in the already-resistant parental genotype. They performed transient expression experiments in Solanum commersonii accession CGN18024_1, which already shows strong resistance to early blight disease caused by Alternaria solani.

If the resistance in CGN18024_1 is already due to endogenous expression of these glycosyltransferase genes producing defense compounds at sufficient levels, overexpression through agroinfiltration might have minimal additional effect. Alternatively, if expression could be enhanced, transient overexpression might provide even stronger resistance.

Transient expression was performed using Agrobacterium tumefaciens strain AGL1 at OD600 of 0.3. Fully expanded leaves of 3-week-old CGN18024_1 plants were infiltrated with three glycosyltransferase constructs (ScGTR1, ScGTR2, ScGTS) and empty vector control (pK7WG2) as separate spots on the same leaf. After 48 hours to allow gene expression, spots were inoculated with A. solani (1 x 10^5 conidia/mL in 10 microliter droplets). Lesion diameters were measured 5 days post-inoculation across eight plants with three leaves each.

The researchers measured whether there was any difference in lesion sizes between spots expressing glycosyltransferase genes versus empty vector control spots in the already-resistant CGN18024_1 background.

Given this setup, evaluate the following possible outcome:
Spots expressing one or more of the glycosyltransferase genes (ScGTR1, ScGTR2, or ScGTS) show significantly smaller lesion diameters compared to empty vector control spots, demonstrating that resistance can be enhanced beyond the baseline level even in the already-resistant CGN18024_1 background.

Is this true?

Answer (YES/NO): NO